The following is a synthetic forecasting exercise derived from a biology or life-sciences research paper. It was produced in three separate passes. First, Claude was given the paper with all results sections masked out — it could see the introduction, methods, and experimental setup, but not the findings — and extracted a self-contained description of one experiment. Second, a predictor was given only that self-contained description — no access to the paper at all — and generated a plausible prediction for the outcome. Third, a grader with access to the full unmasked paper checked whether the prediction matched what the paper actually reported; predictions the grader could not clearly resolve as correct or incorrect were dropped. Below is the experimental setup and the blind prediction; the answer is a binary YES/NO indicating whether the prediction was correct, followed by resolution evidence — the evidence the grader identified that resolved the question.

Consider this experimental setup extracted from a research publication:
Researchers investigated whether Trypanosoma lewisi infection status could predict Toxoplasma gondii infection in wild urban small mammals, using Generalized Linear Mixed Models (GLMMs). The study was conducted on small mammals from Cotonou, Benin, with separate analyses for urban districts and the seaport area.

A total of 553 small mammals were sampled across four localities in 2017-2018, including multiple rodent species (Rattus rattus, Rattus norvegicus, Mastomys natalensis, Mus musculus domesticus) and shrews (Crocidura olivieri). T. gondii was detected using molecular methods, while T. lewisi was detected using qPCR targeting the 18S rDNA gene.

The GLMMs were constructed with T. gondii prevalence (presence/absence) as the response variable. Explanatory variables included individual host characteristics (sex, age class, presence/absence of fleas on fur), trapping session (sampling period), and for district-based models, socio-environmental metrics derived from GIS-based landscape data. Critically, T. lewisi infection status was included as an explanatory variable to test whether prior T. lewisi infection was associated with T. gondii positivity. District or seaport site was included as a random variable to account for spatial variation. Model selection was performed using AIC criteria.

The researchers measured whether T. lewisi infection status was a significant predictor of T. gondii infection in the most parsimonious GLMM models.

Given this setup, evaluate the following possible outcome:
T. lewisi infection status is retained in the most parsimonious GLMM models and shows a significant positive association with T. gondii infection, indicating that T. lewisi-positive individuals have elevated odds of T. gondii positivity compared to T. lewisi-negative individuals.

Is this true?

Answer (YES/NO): NO